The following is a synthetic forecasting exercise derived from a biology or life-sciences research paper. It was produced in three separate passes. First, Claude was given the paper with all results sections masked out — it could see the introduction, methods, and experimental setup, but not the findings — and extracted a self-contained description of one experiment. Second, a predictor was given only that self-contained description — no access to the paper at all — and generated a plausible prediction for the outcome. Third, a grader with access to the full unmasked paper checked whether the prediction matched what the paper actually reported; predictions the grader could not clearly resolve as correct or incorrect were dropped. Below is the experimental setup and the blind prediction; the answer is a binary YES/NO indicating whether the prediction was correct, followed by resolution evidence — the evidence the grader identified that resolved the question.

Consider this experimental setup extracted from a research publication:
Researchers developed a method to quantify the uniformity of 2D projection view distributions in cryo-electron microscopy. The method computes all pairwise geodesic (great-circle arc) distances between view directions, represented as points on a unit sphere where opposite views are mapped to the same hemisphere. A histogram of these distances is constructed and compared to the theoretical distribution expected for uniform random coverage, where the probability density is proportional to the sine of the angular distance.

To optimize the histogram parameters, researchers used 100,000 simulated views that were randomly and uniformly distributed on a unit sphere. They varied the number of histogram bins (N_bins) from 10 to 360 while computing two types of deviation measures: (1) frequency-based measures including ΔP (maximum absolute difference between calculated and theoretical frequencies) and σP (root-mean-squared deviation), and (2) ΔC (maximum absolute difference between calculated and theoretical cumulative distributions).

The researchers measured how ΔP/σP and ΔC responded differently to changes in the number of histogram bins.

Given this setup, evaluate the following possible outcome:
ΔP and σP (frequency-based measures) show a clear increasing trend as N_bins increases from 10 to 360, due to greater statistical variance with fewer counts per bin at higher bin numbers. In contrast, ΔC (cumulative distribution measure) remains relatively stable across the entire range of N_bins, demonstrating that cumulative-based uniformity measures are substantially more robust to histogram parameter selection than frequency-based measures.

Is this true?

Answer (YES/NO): NO